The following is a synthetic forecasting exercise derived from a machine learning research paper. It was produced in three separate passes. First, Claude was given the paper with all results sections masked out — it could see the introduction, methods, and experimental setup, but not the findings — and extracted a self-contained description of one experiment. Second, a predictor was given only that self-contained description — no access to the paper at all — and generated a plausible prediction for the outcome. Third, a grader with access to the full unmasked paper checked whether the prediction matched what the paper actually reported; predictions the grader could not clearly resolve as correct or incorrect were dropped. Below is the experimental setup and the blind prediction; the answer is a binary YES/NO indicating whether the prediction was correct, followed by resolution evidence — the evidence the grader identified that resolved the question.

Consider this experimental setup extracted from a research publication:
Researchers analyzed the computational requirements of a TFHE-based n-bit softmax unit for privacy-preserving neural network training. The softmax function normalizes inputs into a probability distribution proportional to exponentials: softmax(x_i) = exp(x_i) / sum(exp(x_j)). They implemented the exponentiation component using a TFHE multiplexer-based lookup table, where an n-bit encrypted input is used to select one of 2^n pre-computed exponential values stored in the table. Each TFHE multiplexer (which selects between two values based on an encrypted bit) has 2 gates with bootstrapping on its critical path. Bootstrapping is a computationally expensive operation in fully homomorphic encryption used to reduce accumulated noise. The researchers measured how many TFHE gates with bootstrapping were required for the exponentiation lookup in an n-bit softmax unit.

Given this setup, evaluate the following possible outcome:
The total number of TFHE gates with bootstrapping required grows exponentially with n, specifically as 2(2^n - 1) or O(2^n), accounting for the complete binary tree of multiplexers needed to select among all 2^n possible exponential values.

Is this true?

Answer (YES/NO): NO